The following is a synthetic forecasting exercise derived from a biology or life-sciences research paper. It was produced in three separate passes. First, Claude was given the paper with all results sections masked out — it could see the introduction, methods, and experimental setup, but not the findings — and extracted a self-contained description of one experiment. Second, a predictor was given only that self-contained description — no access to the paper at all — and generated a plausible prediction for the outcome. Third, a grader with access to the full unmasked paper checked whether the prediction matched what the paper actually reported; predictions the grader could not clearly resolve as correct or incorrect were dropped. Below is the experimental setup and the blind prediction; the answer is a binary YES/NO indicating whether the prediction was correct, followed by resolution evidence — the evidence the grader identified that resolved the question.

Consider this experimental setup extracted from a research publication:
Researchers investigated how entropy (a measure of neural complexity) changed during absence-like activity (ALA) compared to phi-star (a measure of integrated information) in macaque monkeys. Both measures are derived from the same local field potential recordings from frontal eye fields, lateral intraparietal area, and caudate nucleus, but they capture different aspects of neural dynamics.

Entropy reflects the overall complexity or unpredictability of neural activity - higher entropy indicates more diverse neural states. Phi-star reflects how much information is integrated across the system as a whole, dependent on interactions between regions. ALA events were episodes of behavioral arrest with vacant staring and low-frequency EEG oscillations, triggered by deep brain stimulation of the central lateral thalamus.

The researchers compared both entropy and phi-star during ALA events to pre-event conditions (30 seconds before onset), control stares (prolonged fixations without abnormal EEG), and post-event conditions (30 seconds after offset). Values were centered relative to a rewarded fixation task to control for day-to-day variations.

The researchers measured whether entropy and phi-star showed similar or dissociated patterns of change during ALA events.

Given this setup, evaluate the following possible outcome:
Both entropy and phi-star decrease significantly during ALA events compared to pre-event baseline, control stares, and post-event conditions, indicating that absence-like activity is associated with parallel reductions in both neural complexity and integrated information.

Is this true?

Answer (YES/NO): YES